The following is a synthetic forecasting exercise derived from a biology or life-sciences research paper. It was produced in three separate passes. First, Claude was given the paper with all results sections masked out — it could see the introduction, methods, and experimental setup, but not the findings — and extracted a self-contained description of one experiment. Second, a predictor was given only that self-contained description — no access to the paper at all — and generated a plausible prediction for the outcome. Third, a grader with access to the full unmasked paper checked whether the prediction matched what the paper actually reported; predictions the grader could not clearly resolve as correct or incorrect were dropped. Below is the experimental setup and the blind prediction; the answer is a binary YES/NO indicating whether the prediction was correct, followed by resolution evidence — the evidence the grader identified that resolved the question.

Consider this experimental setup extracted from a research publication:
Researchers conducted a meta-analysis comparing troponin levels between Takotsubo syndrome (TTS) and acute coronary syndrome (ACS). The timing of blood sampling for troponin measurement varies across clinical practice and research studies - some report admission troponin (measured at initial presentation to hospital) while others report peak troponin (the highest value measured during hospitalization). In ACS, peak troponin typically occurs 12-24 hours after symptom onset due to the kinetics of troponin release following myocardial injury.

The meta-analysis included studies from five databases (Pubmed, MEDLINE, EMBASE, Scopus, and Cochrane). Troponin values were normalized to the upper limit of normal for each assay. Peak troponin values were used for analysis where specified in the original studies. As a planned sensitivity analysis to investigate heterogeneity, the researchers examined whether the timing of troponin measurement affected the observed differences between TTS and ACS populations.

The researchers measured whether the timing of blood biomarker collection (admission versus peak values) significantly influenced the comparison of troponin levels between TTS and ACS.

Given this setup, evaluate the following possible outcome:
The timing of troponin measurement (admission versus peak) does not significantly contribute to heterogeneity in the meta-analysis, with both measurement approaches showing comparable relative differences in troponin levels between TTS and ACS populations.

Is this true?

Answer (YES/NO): YES